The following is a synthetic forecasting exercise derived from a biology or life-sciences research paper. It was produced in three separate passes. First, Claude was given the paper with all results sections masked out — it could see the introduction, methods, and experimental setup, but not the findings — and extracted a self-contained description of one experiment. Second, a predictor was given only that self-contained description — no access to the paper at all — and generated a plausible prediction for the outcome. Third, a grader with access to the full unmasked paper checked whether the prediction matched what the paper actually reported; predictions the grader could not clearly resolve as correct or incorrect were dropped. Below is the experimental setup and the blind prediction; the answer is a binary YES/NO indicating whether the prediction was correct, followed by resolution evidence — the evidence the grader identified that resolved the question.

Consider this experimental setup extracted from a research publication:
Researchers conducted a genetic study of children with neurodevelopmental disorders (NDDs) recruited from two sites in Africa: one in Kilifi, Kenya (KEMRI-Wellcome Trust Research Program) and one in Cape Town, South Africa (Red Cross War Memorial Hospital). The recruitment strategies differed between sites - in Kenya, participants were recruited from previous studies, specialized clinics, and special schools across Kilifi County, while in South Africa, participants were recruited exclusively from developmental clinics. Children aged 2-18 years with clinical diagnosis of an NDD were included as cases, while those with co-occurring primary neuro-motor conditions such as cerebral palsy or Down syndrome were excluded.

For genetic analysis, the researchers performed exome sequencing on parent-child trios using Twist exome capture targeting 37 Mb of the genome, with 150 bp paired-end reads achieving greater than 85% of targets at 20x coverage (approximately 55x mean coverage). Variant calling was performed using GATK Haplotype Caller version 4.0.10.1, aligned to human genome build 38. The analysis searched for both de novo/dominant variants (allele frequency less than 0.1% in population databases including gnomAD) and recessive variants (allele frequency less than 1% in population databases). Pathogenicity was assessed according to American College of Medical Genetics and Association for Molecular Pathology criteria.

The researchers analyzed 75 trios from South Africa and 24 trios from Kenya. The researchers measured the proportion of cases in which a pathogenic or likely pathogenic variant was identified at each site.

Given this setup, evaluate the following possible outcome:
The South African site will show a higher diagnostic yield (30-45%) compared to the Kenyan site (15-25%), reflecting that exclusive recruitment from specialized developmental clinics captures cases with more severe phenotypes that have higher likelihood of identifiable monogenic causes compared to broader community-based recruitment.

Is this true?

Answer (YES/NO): NO